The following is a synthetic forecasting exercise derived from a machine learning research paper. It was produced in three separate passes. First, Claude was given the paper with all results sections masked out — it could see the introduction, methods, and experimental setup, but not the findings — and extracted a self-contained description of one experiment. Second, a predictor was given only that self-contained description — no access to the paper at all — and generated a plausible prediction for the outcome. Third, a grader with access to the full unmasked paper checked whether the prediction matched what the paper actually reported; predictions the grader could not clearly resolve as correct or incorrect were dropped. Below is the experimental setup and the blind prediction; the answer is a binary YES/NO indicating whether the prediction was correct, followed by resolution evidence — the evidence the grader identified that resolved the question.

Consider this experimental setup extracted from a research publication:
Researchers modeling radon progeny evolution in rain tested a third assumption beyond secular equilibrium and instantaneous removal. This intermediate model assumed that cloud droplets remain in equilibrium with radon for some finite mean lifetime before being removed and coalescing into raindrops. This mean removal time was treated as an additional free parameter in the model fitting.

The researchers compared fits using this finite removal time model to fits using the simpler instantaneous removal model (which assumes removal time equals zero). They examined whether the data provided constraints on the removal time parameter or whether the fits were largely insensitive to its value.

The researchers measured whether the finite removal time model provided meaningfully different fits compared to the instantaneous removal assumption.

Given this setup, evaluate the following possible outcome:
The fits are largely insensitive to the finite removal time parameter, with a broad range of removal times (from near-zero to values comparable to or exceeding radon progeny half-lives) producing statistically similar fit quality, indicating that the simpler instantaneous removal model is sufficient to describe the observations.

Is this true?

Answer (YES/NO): YES